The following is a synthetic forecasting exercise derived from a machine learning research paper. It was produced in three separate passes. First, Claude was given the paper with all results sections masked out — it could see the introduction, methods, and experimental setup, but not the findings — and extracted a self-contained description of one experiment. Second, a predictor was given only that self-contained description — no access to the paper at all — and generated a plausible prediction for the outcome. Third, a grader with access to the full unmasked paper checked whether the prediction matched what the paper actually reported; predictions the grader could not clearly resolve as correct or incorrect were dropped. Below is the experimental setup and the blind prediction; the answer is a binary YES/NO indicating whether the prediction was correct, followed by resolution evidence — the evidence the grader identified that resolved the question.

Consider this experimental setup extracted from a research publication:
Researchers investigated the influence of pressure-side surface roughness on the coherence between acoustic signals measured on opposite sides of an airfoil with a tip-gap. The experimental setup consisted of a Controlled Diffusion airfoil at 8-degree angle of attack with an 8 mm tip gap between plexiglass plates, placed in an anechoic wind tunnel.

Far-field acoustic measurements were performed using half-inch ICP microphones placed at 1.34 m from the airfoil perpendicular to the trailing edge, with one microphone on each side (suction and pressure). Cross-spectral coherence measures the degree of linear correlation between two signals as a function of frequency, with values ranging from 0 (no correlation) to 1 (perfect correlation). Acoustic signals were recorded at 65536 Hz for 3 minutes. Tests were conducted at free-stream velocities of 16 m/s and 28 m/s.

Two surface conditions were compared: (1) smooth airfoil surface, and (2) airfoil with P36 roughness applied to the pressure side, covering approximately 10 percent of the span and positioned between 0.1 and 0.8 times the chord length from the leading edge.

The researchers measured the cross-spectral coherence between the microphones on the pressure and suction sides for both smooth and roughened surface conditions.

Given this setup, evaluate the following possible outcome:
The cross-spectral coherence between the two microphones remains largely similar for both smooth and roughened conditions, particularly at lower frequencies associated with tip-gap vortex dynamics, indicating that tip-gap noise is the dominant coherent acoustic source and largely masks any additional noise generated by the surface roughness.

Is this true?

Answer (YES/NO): NO